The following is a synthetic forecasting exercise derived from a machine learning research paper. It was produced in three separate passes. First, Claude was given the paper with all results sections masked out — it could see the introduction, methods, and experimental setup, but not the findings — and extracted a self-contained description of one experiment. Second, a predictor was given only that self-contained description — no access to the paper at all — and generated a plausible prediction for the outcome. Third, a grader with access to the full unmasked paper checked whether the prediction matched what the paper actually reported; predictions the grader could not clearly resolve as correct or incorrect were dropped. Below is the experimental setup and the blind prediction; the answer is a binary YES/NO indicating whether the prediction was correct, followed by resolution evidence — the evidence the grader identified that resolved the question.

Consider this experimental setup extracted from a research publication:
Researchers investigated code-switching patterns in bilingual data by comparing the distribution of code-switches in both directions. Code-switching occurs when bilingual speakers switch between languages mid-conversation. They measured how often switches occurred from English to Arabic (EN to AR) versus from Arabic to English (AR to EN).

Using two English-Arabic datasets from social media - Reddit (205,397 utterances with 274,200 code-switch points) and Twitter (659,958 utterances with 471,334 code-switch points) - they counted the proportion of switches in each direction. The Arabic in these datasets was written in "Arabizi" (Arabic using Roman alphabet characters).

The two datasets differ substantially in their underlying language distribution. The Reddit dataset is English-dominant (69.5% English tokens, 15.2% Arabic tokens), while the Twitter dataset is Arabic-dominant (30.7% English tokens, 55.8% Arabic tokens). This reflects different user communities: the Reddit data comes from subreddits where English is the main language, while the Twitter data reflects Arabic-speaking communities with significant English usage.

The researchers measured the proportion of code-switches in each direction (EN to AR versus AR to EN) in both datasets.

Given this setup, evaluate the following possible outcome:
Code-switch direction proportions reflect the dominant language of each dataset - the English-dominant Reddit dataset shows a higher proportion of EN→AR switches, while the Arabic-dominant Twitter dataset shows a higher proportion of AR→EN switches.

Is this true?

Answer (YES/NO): NO